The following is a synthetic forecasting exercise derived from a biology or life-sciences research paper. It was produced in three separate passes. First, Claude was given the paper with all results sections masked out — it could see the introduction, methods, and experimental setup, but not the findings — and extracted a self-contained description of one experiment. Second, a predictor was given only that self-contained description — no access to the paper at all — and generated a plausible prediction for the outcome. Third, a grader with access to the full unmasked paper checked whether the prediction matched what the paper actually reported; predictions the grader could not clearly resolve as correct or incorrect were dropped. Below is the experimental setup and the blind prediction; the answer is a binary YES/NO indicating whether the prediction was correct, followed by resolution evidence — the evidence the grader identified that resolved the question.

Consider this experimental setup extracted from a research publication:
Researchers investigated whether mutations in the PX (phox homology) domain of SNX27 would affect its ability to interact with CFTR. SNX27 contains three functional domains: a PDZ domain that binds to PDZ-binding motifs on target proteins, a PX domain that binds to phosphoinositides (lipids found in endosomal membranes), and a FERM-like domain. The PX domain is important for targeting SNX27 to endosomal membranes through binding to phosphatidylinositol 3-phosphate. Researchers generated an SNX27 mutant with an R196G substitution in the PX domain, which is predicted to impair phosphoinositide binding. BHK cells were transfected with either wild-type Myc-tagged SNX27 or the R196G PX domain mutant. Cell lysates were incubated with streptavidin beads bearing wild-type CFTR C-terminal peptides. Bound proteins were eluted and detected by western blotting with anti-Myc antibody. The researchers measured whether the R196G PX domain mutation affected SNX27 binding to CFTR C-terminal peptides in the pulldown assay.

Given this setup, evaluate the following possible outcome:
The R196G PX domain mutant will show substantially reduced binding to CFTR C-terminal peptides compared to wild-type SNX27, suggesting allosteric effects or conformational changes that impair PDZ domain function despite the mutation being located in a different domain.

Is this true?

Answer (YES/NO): NO